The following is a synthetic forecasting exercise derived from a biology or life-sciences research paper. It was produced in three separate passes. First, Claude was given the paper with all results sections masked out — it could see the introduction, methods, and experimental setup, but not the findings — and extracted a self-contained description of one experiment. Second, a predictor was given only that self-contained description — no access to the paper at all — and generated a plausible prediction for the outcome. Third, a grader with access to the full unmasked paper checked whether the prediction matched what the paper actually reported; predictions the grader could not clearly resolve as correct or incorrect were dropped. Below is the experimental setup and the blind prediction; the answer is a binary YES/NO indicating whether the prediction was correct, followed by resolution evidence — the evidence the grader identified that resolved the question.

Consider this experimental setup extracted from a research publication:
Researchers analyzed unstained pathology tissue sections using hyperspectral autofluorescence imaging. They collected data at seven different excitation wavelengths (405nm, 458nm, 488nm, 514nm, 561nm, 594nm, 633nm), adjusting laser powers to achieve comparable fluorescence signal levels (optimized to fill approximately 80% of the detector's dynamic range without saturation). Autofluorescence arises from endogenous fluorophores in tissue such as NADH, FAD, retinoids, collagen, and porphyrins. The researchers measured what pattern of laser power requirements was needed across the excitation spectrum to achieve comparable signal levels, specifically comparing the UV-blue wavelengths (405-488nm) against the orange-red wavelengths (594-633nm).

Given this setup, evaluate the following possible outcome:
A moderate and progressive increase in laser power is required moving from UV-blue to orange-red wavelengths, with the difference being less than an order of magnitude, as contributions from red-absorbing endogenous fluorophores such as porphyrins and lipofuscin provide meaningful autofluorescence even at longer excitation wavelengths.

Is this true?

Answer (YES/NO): NO